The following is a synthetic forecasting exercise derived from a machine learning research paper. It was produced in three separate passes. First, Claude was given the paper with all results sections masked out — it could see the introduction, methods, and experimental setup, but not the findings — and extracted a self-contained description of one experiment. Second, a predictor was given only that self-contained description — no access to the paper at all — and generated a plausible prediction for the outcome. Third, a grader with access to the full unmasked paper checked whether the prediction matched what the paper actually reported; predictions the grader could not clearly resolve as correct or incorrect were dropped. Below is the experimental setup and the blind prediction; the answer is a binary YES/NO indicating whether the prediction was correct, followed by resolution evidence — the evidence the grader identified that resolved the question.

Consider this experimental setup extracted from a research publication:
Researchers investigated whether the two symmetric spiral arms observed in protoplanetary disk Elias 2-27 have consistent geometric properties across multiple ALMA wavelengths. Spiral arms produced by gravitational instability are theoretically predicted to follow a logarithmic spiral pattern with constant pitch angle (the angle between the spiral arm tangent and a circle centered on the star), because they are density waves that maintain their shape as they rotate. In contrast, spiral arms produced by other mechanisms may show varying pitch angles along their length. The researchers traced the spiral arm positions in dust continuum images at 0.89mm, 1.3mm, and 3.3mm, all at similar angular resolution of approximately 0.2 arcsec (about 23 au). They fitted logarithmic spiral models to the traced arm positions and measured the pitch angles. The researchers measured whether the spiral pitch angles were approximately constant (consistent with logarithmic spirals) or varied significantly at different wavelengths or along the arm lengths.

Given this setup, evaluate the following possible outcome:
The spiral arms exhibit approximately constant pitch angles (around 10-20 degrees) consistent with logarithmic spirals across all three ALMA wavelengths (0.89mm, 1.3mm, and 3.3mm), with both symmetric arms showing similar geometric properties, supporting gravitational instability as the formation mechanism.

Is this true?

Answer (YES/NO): YES